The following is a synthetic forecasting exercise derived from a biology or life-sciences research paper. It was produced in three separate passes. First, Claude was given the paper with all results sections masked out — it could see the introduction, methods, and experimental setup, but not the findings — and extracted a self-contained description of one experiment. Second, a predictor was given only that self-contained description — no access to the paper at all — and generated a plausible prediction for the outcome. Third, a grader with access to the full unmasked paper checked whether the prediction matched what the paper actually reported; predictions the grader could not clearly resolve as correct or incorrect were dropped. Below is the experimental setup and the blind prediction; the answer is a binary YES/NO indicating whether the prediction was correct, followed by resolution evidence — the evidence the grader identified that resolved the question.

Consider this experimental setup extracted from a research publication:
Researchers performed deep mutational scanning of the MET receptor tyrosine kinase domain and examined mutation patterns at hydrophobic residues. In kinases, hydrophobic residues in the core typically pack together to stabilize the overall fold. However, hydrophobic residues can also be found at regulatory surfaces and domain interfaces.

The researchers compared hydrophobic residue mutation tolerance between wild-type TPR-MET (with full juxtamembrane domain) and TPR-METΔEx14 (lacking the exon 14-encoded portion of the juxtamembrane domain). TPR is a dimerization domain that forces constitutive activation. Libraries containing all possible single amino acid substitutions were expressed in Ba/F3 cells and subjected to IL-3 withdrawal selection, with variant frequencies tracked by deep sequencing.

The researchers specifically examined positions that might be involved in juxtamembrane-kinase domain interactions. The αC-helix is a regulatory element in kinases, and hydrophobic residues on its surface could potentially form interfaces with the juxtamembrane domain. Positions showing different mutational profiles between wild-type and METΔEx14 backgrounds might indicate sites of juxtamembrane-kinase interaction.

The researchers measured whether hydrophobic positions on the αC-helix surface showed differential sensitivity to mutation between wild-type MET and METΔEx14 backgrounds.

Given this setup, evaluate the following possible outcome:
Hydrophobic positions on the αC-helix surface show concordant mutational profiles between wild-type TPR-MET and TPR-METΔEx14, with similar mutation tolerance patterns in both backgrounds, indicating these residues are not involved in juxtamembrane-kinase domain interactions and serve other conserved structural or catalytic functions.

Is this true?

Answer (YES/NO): NO